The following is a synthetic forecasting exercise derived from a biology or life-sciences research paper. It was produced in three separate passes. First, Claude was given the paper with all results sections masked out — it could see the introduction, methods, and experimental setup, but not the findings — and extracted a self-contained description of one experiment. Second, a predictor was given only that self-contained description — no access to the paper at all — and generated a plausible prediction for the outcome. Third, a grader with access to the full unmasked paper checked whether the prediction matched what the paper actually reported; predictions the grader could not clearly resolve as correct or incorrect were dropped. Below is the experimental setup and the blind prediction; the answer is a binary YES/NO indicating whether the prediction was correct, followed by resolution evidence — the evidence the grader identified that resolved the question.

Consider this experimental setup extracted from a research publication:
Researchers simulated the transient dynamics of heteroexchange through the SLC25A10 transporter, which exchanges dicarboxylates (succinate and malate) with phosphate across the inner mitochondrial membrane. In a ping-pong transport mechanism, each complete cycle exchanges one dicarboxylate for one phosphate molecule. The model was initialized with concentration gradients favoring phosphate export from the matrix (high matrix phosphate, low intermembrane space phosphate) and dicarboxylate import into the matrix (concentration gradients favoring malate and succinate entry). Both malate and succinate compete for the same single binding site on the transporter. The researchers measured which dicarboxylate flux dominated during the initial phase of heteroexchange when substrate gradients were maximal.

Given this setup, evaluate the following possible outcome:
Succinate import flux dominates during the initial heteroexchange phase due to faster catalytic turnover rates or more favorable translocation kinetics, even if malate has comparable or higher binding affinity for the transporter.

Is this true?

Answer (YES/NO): NO